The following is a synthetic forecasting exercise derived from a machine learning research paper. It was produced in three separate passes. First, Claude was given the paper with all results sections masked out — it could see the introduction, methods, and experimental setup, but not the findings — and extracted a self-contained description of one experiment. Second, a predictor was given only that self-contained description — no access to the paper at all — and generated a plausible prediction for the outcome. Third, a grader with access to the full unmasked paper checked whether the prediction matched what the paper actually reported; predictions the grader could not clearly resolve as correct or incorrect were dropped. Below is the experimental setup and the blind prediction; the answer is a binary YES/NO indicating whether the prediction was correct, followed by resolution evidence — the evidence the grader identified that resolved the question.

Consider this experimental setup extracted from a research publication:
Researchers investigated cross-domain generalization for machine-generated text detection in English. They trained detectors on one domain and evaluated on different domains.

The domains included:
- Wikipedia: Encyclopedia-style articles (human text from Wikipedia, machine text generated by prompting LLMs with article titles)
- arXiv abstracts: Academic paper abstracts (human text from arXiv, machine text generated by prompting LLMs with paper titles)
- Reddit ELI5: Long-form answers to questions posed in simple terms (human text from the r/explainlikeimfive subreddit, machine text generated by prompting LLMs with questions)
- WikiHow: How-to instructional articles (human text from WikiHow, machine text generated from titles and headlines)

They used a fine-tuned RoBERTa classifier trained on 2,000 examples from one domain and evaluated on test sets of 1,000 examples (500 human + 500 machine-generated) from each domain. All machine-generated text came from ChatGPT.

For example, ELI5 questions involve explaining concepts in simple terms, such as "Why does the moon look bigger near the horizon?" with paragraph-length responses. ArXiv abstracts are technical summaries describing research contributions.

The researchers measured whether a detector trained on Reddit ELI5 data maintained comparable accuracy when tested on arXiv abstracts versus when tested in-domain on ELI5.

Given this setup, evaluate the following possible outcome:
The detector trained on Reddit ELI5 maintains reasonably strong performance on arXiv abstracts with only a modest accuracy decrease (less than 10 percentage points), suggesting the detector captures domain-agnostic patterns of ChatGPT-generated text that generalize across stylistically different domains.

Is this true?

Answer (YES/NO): NO